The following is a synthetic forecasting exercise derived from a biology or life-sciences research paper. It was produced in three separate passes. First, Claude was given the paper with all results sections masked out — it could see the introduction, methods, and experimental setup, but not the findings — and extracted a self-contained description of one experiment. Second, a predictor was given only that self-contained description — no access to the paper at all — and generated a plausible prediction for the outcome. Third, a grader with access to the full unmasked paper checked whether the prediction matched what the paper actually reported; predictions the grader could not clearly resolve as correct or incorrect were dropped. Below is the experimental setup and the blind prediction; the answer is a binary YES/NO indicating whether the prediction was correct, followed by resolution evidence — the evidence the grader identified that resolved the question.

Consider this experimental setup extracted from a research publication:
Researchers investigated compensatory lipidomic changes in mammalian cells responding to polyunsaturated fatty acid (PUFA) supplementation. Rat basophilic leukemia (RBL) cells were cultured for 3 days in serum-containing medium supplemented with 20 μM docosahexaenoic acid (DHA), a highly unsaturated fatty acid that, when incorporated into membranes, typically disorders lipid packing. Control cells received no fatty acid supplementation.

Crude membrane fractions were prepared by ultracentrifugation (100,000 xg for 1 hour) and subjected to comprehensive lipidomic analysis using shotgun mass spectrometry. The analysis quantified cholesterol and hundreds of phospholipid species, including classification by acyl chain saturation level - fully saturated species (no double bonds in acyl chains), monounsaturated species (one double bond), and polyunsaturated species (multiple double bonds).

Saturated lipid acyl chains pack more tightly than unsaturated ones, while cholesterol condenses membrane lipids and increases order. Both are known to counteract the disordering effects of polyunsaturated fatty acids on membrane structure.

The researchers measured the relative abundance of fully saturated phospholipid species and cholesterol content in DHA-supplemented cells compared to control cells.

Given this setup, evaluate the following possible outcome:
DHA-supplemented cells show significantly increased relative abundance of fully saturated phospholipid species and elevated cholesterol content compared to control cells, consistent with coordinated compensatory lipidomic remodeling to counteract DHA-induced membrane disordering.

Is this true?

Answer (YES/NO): YES